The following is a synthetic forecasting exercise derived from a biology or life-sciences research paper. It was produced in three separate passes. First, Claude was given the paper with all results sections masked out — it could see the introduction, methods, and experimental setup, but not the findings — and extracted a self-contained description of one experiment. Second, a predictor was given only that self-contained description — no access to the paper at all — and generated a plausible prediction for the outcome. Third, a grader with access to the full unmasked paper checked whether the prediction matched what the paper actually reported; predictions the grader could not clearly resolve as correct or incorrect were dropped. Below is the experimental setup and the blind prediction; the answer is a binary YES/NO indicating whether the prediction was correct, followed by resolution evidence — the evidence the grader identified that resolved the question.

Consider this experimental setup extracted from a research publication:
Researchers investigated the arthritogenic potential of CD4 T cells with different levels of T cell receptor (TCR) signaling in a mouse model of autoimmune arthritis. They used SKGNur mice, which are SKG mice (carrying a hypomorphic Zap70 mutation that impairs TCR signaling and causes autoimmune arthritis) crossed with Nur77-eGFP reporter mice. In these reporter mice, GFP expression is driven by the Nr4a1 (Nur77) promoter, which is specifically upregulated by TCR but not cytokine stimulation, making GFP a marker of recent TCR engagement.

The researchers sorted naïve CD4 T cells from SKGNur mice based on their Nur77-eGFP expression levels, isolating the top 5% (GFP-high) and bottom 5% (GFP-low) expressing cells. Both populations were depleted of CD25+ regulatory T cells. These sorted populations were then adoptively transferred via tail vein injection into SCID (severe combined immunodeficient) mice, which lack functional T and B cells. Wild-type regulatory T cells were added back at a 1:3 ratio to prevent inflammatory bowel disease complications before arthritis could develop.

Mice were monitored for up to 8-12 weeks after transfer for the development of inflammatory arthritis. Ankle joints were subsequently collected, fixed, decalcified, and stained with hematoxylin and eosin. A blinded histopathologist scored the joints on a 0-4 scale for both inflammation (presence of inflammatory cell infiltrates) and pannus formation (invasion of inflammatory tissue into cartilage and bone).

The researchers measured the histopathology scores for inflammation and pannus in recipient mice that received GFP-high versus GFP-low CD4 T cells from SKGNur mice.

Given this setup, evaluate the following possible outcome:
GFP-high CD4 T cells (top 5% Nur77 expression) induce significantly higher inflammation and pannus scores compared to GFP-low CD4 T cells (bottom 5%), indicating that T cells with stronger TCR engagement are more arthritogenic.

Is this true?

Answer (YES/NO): YES